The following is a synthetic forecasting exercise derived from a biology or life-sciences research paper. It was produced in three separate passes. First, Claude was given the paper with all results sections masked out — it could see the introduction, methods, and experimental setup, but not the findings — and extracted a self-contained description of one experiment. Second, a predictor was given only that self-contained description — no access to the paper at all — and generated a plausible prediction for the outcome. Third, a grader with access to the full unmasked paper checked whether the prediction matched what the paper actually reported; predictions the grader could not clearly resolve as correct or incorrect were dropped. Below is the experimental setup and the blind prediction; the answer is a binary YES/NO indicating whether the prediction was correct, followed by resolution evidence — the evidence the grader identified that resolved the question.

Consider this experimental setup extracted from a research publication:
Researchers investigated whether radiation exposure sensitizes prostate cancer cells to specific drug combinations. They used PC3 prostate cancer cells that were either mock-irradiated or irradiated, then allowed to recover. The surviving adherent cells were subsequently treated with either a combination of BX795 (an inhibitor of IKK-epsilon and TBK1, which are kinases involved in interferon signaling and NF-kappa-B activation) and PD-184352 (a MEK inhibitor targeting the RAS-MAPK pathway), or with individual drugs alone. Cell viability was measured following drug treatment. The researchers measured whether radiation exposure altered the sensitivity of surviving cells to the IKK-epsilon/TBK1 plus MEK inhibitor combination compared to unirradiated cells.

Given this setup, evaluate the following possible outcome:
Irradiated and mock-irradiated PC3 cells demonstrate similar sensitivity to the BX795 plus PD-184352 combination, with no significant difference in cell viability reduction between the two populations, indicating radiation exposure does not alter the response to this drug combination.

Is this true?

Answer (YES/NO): NO